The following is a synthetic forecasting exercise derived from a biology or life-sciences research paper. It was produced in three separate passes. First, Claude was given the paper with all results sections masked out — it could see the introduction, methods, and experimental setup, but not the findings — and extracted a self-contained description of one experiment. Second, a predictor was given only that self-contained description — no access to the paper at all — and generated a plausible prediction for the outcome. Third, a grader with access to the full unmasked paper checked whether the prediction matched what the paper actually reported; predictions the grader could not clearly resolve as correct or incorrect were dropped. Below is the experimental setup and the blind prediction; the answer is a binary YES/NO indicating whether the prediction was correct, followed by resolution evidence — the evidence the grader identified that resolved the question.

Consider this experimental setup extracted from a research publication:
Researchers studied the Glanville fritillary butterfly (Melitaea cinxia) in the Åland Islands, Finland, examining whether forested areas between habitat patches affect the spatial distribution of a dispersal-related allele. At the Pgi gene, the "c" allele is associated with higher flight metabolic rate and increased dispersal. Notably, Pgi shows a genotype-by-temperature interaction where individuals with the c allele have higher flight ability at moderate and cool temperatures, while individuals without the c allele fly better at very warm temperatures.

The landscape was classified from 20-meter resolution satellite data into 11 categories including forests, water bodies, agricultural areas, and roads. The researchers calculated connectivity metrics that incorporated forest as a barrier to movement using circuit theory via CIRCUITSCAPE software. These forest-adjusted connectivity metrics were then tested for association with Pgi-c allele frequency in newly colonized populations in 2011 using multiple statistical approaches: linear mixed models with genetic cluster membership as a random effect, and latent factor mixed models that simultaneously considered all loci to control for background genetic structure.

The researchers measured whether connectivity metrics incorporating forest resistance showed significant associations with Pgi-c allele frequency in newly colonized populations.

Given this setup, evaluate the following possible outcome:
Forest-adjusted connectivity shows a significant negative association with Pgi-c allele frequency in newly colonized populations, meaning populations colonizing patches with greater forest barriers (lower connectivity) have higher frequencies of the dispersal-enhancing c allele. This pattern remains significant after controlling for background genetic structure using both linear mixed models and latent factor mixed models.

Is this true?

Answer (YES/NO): YES